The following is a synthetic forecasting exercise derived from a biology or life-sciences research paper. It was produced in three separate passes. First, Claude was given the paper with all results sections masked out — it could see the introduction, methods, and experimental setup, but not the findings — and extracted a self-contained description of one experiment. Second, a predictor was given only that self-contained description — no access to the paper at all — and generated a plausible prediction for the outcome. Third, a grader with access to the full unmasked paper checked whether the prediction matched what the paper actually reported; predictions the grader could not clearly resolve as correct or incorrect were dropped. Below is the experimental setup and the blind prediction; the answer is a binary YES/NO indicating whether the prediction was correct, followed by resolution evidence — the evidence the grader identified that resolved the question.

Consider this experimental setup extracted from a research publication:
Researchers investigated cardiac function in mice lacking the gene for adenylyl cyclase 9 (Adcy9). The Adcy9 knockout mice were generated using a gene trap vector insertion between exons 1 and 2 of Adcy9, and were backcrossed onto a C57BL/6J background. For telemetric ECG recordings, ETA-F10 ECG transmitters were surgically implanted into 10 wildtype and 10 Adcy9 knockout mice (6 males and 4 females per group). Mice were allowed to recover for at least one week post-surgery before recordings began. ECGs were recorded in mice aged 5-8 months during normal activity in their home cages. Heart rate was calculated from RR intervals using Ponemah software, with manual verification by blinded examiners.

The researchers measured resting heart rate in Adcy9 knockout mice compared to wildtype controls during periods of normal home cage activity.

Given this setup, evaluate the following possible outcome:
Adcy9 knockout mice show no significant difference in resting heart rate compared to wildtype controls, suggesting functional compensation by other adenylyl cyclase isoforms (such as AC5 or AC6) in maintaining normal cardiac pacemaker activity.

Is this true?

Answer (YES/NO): NO